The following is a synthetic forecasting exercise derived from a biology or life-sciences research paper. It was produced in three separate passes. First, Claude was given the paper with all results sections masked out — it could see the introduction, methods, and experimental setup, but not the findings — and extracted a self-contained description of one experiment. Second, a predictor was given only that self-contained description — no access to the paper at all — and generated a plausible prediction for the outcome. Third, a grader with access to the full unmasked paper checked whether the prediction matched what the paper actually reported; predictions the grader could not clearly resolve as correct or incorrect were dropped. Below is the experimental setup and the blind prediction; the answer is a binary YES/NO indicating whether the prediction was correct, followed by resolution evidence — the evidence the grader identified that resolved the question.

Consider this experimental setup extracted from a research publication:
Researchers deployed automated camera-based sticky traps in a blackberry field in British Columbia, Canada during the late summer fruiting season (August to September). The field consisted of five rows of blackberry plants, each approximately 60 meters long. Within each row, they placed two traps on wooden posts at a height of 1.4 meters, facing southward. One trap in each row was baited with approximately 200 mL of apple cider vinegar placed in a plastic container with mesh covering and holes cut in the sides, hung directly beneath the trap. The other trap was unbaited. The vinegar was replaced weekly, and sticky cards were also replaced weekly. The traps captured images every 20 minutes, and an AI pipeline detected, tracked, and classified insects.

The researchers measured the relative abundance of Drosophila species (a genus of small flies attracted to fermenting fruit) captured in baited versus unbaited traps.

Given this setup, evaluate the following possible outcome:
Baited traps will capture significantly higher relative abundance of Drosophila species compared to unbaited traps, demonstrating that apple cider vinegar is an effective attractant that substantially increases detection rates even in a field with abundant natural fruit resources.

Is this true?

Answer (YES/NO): YES